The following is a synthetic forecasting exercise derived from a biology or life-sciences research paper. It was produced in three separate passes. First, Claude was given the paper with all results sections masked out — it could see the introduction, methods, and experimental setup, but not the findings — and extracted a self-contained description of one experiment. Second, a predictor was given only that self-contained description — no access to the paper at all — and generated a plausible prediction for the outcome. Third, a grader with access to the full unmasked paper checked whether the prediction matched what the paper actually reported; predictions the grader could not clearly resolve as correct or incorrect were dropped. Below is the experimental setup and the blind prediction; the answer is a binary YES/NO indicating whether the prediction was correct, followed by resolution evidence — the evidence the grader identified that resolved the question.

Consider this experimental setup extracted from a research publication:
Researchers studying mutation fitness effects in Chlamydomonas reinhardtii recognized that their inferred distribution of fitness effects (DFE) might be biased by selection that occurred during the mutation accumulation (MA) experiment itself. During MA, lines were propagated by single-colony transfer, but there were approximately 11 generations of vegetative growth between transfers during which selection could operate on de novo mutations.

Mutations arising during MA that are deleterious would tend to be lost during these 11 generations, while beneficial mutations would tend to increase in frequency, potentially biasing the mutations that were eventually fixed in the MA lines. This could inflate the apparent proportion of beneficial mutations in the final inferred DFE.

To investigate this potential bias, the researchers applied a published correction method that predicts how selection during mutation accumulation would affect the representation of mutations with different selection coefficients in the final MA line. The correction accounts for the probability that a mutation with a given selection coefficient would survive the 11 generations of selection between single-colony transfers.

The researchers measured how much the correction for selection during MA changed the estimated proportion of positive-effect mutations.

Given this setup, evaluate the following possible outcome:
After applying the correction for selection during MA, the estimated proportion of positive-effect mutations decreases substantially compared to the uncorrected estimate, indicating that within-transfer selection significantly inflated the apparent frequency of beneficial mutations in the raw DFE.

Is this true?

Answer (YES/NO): NO